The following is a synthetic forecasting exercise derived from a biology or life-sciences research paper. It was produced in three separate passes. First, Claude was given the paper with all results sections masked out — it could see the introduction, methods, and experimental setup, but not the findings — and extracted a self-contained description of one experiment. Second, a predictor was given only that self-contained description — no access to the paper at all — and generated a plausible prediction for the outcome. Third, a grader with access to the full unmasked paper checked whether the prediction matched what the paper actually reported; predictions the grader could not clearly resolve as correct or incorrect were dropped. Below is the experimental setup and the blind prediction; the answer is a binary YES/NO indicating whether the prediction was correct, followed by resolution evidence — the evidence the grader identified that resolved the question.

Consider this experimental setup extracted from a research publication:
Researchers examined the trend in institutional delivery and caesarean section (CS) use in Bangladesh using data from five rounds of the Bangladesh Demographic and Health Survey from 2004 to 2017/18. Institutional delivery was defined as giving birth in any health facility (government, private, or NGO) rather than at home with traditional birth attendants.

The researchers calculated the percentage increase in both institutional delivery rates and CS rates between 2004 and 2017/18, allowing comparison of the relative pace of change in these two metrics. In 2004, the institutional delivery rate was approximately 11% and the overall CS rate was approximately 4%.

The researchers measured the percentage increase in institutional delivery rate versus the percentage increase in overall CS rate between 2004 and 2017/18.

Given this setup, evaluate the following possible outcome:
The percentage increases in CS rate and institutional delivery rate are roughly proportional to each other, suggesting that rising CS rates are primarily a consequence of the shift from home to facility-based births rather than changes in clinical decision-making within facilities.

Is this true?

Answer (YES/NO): NO